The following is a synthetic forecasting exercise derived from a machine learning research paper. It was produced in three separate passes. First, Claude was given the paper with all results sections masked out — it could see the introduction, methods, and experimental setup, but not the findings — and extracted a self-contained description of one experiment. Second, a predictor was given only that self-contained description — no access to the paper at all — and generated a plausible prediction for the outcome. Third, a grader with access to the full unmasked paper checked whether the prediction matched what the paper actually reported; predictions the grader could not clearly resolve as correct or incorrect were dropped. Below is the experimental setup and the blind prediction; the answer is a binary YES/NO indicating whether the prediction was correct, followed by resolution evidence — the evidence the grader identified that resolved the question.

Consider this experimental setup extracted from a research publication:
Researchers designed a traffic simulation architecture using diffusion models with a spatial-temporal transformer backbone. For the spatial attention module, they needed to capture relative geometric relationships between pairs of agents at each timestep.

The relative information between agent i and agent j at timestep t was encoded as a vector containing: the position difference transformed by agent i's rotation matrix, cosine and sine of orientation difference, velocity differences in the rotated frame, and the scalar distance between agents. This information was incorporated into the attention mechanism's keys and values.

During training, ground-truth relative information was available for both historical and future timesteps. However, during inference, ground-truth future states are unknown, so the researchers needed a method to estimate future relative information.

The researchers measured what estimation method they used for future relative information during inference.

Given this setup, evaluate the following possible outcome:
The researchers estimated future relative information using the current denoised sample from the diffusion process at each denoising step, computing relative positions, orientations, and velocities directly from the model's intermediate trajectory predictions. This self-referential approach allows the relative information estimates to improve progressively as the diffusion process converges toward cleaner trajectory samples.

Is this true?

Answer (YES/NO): NO